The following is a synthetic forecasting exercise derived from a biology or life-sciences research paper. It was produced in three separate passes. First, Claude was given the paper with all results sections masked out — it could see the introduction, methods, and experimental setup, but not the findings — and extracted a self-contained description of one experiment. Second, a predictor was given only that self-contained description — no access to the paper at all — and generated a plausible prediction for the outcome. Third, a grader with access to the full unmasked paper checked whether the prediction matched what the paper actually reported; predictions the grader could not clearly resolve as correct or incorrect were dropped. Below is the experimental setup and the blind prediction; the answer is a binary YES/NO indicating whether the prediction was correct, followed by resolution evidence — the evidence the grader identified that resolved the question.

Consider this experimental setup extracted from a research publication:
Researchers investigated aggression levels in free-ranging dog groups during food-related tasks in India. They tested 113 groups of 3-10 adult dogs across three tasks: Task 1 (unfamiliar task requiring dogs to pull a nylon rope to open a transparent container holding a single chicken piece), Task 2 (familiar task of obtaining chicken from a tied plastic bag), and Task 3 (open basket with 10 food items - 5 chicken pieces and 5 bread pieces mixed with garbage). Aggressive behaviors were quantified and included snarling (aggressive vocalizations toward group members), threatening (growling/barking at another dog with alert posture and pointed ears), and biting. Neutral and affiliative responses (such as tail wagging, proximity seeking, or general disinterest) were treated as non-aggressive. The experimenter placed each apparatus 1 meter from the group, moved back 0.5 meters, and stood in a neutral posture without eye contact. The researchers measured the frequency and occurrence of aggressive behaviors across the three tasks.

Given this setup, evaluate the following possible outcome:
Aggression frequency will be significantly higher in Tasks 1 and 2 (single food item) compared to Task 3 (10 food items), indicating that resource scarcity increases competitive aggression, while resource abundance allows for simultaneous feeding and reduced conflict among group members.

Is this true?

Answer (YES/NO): NO